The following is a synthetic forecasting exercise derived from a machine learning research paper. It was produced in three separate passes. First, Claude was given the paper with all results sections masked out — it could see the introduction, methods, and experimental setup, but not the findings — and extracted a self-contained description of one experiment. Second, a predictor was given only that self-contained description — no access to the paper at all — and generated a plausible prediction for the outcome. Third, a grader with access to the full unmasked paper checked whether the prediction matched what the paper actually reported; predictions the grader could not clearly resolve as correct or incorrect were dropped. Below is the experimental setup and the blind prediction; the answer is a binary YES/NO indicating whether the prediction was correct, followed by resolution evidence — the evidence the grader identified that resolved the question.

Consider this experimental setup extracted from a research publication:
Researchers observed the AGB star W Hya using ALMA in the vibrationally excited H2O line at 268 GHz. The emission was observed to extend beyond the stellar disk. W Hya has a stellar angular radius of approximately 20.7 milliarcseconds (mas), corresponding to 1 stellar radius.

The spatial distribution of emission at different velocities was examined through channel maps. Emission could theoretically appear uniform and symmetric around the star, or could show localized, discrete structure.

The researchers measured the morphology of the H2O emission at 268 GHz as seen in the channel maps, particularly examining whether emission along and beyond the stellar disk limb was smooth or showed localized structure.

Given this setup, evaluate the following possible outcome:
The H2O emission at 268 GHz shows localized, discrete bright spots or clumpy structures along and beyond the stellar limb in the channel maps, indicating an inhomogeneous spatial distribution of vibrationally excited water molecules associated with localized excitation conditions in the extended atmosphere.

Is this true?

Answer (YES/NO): YES